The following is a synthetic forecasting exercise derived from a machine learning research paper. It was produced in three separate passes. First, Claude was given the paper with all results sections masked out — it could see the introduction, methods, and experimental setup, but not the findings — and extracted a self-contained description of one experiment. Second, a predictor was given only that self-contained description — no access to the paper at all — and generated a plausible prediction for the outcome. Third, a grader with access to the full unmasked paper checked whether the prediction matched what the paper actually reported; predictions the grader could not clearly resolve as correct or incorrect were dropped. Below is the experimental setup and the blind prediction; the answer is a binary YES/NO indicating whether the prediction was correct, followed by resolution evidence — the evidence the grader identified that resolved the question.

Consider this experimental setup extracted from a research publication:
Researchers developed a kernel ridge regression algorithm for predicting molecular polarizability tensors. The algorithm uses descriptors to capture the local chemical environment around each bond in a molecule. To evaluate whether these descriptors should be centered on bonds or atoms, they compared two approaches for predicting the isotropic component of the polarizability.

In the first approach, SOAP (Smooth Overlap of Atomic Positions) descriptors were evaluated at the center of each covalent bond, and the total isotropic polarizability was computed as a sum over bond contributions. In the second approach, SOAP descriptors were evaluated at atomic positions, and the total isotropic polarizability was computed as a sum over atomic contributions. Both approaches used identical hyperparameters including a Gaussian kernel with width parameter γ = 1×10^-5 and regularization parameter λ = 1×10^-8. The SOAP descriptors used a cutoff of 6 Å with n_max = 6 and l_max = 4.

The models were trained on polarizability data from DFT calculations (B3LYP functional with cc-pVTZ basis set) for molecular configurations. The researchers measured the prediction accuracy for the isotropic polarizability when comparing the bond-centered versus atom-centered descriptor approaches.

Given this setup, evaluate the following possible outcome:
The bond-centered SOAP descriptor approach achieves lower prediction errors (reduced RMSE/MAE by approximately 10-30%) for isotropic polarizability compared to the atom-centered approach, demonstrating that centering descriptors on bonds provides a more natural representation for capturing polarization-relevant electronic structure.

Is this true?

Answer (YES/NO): NO